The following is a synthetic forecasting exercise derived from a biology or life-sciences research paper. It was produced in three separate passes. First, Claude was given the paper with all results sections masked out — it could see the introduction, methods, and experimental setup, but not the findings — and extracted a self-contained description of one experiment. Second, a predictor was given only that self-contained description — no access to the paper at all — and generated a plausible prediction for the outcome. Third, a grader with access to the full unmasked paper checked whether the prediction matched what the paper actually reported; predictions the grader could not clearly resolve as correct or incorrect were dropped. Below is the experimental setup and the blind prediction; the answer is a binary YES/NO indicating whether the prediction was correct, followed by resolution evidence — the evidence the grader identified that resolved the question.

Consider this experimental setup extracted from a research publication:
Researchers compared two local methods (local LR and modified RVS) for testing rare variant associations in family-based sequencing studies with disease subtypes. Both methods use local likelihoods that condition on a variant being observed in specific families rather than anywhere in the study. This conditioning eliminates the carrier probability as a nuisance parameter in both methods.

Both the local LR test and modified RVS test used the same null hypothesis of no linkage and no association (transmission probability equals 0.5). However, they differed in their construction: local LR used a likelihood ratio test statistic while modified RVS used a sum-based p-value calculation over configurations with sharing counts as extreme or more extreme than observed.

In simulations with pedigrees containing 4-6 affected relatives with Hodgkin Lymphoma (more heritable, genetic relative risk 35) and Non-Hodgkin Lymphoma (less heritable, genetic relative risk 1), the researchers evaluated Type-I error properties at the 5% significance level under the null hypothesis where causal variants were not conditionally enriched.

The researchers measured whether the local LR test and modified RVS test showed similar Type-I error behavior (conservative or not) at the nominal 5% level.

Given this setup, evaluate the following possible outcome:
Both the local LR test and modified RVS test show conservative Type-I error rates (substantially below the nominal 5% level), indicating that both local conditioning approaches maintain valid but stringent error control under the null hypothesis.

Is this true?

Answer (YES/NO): NO